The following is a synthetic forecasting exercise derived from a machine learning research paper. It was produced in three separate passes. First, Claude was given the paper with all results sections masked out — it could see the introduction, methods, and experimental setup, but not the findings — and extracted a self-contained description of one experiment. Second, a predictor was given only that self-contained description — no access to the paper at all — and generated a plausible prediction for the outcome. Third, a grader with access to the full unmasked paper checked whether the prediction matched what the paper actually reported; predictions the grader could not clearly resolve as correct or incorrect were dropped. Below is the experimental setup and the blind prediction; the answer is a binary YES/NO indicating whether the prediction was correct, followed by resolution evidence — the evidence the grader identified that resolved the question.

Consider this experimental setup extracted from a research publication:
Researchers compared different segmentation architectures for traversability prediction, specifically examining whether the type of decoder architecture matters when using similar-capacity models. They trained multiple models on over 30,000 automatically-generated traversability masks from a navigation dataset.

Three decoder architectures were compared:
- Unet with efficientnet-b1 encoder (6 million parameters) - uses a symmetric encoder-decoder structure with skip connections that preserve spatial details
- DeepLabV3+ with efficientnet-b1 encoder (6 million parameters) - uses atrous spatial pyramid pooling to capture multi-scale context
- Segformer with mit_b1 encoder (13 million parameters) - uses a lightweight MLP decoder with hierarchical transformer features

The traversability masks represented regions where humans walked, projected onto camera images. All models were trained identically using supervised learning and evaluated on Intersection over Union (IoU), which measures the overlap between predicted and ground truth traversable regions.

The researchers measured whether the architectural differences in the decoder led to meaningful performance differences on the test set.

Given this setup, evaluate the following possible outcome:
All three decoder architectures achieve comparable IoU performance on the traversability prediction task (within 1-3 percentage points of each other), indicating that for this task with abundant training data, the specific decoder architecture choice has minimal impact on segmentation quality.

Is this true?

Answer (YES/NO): YES